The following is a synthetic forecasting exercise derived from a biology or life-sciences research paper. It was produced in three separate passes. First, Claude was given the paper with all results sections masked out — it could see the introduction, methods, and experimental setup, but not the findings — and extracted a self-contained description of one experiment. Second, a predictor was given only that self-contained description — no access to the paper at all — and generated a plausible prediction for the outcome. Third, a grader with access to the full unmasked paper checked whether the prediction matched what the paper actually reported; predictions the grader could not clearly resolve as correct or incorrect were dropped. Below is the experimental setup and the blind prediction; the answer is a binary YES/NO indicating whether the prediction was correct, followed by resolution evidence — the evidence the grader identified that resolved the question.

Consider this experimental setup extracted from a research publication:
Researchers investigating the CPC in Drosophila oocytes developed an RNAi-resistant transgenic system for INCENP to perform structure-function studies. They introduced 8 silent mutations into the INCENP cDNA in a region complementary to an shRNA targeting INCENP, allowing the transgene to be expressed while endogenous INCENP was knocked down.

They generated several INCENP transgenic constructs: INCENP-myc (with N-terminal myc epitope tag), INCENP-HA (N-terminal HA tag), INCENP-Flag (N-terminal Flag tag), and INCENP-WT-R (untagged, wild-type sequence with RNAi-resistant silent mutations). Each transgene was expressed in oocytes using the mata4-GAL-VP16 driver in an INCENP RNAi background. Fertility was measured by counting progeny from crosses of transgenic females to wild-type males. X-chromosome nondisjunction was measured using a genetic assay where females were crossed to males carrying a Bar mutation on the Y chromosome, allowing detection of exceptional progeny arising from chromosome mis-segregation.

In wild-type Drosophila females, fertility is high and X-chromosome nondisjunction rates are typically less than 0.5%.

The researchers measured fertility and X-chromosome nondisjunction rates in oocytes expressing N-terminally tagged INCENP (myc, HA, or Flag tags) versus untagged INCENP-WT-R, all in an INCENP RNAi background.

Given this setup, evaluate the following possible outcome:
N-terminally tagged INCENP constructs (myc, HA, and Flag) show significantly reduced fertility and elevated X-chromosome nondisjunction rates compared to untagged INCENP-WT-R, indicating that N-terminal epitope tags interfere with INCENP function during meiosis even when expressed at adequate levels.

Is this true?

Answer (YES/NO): YES